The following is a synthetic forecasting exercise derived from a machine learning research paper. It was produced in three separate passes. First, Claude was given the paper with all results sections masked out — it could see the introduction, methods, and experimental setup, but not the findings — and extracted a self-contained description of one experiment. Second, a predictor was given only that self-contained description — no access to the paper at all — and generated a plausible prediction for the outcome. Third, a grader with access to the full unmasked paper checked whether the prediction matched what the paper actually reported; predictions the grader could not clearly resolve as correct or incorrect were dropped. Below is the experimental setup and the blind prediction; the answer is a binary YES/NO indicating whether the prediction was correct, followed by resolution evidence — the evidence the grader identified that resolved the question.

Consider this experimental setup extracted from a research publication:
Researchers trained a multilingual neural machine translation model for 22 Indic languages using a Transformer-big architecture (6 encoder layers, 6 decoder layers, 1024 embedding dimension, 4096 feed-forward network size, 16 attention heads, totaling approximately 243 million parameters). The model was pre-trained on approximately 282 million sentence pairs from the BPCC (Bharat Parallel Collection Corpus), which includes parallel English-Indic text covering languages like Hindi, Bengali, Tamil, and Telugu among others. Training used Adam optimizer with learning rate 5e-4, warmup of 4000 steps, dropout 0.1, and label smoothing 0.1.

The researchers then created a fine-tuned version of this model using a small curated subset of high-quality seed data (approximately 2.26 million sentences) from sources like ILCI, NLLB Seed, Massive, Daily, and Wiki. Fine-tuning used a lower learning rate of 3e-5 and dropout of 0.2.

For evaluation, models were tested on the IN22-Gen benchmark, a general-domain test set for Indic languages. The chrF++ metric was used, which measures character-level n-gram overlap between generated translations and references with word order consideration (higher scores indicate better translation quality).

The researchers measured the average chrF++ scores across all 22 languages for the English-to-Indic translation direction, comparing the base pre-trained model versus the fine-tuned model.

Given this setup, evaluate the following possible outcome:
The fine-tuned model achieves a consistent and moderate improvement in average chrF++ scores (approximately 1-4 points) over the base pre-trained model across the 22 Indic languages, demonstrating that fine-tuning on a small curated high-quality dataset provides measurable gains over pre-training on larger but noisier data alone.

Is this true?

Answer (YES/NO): NO